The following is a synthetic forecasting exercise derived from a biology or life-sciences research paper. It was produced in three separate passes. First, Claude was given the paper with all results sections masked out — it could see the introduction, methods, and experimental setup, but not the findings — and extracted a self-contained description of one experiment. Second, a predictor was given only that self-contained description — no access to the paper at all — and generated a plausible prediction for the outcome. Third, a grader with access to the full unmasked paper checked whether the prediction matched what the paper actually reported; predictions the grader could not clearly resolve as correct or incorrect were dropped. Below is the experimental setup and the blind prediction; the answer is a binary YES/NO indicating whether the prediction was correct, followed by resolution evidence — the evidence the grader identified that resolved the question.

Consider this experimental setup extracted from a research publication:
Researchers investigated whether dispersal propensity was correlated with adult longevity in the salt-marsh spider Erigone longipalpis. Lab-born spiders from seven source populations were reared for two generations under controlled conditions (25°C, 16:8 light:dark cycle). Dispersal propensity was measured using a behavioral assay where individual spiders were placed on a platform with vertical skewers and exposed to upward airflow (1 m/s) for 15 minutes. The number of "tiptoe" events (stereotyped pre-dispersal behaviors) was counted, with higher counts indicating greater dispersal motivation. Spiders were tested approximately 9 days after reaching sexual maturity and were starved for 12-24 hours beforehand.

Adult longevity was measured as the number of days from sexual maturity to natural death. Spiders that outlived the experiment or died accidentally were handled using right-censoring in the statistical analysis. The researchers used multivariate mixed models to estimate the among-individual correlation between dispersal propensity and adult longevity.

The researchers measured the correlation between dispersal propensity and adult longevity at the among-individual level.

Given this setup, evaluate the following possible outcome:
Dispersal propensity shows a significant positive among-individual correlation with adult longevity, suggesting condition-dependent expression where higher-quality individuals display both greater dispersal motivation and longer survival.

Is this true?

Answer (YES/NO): NO